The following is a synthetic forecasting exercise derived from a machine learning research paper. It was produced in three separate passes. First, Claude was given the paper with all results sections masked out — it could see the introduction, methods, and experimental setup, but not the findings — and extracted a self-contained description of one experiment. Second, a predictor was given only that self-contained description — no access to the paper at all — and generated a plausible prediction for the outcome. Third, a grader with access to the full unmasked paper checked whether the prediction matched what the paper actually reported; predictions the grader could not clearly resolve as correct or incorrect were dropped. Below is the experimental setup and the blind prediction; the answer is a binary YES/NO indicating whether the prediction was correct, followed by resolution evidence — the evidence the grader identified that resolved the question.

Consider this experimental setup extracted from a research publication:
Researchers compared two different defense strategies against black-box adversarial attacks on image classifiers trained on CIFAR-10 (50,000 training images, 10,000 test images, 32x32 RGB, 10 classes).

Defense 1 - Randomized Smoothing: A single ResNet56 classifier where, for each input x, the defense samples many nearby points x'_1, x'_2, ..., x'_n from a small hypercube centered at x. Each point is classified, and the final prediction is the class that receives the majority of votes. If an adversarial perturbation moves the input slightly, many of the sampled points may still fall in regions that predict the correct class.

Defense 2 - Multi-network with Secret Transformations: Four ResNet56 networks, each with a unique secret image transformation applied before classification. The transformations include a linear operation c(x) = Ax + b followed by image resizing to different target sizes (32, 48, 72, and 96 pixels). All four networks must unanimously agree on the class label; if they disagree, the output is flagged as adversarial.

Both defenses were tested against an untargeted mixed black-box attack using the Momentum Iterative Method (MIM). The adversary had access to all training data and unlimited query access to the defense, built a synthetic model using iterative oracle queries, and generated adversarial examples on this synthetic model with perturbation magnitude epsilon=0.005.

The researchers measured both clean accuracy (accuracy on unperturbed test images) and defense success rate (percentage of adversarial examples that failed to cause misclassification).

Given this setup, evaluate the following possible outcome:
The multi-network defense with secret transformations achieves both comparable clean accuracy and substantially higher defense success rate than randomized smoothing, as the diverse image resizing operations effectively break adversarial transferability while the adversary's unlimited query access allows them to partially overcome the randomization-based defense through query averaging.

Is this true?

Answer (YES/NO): NO